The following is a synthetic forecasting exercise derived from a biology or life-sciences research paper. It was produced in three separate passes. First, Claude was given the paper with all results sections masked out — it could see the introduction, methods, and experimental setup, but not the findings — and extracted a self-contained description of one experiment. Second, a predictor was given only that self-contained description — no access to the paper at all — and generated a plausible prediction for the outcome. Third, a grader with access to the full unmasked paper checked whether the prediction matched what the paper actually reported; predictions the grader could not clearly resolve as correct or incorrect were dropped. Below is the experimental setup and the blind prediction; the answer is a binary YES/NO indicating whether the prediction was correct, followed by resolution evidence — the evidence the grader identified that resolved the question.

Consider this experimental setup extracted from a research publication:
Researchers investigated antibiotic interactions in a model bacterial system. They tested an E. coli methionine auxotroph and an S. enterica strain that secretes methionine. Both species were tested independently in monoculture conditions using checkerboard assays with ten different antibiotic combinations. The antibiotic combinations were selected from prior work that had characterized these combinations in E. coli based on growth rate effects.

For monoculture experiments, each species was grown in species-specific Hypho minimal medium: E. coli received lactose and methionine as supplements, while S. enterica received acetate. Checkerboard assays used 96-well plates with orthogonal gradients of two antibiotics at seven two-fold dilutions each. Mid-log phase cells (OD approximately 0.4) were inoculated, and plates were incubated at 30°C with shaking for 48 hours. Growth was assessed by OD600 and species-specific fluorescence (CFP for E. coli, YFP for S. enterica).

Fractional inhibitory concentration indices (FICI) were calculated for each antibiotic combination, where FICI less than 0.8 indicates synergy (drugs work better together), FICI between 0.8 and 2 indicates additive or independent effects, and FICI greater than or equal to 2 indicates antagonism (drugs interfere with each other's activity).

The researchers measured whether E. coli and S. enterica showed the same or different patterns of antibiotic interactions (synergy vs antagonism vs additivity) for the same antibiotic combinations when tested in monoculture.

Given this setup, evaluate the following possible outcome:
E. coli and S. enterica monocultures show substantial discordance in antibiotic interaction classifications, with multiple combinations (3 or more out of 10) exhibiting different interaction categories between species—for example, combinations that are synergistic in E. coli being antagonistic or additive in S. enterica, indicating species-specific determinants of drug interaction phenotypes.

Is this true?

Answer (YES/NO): NO